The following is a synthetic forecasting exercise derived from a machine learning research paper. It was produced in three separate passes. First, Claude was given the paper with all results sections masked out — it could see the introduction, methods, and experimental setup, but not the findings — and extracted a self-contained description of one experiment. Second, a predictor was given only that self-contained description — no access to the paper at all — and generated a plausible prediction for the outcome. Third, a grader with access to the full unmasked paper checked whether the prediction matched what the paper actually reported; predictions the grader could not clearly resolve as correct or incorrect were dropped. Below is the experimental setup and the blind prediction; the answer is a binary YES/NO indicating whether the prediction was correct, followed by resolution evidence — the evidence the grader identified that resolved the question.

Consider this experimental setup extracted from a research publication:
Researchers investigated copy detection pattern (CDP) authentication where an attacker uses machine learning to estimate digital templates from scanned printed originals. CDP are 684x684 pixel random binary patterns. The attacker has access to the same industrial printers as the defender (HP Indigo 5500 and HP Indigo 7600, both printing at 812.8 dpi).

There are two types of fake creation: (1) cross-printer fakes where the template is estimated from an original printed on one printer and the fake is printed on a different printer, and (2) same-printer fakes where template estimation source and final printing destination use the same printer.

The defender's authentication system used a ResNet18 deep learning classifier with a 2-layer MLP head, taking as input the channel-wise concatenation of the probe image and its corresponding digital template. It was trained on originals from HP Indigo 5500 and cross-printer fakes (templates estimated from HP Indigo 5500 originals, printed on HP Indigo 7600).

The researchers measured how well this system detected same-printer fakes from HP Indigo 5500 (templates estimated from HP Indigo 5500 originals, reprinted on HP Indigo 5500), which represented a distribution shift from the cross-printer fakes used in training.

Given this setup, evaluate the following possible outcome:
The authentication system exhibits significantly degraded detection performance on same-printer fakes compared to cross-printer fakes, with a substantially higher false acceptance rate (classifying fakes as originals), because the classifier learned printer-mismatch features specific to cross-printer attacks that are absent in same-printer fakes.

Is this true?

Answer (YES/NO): YES